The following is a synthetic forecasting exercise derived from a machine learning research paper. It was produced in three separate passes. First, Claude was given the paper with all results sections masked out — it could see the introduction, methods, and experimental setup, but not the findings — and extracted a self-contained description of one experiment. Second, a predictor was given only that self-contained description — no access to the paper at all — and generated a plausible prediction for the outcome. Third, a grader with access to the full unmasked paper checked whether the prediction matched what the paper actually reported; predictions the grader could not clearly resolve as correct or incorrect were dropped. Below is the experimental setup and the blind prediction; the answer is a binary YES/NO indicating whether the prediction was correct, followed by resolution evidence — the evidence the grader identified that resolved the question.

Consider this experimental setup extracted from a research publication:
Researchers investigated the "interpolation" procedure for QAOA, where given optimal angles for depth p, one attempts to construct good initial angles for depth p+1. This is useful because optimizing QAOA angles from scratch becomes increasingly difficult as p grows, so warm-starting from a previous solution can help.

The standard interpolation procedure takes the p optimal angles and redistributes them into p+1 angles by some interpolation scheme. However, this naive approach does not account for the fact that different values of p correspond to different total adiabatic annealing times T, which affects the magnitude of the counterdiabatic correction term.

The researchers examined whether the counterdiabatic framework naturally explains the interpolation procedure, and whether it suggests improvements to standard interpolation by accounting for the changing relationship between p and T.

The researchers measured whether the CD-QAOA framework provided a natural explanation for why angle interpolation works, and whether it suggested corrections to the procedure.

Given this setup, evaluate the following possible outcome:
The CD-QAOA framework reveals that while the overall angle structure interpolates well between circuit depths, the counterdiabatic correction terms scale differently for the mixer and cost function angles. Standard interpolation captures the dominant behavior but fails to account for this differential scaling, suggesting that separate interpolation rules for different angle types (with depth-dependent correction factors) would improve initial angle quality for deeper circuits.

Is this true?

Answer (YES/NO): NO